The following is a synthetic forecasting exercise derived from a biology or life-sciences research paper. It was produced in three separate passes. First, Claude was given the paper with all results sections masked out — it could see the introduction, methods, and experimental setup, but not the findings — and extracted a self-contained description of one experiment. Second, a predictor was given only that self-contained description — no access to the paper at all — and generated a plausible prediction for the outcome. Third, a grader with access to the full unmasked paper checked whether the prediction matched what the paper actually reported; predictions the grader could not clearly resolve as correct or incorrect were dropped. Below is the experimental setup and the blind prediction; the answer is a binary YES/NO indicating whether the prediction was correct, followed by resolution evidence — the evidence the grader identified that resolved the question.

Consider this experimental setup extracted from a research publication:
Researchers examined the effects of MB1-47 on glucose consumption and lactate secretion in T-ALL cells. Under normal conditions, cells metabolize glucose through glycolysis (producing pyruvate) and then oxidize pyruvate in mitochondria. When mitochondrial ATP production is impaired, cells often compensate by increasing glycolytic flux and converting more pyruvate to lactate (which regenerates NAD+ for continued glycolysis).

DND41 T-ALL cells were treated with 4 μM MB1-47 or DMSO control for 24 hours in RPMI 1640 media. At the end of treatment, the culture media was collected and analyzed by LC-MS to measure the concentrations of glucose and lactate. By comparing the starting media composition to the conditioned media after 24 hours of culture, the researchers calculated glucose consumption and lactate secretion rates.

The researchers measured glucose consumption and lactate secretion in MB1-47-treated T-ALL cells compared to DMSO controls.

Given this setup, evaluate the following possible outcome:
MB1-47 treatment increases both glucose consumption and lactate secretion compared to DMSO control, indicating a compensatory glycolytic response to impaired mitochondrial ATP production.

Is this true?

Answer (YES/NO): YES